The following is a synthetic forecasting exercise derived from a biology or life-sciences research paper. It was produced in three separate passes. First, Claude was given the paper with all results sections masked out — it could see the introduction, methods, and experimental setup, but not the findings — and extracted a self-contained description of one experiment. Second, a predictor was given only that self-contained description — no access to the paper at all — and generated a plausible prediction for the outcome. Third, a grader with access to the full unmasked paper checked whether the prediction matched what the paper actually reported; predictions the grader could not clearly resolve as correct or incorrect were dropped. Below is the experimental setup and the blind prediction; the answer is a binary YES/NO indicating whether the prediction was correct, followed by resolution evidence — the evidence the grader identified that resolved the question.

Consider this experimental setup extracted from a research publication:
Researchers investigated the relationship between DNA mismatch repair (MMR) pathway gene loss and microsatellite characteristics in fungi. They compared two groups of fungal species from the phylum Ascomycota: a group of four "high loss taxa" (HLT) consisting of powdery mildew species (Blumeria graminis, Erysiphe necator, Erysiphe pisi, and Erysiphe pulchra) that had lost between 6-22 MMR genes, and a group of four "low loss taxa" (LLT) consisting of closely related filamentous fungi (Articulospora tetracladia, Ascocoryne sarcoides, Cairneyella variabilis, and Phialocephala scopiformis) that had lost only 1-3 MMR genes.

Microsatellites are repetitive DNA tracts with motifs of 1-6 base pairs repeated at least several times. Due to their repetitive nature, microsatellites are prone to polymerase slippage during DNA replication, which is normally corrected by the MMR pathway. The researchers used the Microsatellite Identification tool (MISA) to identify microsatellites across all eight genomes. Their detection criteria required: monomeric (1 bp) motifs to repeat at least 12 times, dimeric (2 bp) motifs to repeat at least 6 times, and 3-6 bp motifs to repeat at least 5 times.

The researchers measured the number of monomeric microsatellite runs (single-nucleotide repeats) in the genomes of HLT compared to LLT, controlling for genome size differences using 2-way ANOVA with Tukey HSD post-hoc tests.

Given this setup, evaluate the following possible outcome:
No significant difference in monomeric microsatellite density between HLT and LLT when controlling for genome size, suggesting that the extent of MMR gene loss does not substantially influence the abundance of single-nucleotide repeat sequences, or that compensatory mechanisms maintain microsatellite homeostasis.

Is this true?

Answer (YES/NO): NO